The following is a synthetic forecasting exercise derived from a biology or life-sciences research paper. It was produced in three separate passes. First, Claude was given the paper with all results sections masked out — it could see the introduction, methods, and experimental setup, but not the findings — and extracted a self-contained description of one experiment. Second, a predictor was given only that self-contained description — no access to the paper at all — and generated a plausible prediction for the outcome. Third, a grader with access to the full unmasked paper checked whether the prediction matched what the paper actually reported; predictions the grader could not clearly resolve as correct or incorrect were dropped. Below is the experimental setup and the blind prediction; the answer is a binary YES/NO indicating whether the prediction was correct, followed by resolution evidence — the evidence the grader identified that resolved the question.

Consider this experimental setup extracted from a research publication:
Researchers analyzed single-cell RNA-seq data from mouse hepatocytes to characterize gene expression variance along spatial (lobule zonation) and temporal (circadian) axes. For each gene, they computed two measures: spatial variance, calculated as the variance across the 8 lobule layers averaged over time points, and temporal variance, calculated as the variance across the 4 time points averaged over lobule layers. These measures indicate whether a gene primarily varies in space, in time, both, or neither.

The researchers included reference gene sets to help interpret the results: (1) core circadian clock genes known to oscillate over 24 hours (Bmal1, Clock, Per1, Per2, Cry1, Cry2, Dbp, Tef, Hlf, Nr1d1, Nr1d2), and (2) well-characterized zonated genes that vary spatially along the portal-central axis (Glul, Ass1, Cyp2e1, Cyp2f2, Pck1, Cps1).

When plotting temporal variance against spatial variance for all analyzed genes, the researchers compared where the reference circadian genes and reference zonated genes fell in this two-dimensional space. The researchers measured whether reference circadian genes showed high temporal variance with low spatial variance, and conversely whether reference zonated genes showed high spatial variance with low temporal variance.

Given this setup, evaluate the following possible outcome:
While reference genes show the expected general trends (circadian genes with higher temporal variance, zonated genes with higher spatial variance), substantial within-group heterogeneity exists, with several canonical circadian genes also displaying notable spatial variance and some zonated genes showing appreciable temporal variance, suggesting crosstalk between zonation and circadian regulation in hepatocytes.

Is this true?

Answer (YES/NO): NO